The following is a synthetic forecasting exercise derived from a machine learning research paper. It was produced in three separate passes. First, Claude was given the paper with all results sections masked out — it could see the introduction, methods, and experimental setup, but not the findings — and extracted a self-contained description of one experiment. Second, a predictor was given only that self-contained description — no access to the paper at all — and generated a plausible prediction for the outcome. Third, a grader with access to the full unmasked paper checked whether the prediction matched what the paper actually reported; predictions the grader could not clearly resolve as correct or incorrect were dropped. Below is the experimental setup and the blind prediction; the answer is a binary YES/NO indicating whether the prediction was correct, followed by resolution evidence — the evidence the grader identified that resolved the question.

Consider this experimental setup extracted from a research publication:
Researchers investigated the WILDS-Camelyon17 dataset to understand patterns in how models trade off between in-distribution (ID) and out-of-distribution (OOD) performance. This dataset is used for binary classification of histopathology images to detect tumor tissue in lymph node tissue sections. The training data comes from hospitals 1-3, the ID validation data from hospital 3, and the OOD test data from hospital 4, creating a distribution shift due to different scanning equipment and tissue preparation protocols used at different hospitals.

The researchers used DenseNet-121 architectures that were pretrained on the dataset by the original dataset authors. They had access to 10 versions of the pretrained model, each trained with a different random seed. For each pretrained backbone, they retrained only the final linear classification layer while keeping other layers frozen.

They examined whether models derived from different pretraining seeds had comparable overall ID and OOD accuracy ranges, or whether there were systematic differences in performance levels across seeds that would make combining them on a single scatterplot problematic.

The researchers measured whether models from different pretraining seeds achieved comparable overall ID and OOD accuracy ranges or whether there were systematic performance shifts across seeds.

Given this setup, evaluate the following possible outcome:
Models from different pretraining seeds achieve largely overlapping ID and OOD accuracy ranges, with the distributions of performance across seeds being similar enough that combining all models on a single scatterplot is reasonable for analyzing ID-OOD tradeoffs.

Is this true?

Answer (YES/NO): NO